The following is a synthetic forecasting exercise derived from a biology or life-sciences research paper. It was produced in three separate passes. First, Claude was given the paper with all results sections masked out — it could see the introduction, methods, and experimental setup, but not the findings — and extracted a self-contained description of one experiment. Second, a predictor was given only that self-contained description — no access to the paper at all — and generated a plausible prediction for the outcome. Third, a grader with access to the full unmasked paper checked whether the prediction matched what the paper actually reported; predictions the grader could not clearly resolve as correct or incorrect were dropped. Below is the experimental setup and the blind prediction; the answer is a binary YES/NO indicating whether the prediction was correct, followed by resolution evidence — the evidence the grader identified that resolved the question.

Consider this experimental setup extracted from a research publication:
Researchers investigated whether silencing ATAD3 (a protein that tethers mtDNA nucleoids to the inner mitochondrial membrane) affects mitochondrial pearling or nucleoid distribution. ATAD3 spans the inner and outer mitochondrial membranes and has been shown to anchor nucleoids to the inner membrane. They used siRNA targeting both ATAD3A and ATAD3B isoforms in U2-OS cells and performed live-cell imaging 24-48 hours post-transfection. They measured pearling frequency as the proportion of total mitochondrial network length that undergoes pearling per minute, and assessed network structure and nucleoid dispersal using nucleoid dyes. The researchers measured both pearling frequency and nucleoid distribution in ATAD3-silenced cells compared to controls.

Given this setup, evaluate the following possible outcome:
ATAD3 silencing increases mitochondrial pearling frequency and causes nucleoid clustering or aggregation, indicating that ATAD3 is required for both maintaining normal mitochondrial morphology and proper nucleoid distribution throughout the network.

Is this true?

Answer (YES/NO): NO